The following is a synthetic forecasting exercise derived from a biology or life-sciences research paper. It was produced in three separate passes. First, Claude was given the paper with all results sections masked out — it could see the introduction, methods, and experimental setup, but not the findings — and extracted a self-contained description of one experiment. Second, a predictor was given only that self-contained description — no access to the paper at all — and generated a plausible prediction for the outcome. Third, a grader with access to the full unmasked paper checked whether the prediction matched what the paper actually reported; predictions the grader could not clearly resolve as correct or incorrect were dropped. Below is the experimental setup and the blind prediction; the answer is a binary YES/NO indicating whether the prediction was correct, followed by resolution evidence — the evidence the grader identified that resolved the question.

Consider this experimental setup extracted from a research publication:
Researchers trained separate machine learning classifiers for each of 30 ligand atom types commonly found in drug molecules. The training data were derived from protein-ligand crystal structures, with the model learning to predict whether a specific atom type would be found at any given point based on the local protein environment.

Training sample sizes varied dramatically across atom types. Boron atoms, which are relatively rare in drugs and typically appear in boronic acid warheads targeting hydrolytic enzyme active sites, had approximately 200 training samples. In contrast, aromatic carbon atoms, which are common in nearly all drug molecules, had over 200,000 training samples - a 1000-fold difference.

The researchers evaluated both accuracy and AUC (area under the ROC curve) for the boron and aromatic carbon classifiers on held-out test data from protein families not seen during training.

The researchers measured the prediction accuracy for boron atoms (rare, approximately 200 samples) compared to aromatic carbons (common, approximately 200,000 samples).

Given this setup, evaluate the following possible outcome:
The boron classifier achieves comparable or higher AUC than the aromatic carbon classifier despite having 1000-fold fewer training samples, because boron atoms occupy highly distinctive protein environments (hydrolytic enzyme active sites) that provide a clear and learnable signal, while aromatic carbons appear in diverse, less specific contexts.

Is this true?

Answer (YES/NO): YES